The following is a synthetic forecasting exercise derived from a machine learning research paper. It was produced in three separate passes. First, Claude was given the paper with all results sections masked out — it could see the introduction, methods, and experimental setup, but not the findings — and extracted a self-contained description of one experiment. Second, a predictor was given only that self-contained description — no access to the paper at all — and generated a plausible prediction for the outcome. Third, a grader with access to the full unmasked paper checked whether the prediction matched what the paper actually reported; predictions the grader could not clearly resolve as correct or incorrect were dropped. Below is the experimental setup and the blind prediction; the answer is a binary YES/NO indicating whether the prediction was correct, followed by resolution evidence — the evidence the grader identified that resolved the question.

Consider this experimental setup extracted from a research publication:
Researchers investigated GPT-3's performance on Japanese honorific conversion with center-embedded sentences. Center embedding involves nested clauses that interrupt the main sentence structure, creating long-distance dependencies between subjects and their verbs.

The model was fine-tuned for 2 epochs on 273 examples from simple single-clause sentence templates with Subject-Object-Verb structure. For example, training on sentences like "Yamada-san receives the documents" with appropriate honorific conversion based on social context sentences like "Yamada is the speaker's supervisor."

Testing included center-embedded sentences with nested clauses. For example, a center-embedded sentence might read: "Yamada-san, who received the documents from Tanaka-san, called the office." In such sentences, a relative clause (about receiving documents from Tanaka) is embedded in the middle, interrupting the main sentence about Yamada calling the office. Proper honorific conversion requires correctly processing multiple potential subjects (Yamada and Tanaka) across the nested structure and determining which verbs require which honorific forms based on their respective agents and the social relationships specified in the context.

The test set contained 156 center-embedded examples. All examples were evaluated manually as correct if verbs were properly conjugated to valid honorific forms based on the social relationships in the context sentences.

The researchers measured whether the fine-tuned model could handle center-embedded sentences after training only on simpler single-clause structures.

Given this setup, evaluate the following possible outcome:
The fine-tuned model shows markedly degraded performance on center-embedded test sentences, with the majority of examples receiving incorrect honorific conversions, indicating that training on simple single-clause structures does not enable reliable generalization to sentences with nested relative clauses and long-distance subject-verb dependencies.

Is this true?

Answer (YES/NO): NO